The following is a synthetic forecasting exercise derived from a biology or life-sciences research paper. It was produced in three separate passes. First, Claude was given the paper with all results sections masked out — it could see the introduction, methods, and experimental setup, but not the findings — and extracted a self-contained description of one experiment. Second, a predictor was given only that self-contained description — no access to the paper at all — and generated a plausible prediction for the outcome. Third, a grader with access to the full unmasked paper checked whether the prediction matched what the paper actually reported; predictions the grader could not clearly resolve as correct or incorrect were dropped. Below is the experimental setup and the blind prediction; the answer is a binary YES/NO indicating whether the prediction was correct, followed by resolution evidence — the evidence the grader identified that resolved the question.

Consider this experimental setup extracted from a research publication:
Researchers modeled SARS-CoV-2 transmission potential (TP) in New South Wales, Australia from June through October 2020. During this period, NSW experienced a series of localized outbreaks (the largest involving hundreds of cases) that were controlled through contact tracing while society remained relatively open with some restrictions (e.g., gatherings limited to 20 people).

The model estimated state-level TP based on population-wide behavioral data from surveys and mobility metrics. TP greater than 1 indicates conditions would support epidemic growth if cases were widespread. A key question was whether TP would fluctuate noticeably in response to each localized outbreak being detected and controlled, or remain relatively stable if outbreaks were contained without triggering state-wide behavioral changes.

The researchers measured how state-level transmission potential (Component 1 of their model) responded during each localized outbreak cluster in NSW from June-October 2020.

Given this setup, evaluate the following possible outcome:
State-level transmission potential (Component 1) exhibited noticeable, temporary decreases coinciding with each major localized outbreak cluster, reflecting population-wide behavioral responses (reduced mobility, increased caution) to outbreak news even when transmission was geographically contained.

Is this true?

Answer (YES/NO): NO